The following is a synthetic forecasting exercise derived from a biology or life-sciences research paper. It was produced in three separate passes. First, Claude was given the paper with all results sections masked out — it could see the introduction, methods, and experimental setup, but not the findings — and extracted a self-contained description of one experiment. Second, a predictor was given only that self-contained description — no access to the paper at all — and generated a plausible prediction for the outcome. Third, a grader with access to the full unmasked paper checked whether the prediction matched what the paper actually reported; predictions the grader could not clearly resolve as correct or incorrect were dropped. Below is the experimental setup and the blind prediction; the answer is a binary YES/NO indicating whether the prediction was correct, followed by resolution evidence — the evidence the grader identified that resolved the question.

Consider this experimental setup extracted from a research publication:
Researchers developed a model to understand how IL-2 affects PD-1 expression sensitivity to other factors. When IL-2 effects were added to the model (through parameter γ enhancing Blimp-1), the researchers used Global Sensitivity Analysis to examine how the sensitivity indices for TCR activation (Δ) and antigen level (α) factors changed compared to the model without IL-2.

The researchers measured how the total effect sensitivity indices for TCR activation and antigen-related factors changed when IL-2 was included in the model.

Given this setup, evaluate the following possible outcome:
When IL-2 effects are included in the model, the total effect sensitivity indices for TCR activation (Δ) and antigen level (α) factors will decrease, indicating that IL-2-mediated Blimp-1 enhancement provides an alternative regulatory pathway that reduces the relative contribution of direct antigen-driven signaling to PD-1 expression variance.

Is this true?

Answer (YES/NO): NO